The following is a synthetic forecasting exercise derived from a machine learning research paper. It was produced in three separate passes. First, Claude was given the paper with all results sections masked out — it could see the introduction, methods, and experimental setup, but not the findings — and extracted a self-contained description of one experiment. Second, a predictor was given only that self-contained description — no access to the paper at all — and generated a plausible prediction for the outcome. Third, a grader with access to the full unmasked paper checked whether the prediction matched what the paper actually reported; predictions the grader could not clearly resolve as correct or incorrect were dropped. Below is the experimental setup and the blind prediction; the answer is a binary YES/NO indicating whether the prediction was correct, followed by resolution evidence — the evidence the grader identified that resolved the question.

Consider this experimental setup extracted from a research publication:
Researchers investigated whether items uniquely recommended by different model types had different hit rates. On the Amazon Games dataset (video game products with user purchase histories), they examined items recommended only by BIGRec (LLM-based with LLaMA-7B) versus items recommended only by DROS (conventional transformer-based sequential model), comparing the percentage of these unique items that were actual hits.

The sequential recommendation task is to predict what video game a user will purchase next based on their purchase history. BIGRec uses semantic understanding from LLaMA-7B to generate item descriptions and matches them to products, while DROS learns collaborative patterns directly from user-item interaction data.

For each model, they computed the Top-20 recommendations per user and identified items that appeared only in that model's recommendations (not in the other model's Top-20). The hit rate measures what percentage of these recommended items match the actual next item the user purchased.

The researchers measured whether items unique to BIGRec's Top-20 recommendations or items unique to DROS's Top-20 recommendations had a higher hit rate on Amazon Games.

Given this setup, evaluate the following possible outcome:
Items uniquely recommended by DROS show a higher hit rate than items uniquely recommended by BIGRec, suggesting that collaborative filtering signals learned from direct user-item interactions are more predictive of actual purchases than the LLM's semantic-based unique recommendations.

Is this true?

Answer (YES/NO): NO